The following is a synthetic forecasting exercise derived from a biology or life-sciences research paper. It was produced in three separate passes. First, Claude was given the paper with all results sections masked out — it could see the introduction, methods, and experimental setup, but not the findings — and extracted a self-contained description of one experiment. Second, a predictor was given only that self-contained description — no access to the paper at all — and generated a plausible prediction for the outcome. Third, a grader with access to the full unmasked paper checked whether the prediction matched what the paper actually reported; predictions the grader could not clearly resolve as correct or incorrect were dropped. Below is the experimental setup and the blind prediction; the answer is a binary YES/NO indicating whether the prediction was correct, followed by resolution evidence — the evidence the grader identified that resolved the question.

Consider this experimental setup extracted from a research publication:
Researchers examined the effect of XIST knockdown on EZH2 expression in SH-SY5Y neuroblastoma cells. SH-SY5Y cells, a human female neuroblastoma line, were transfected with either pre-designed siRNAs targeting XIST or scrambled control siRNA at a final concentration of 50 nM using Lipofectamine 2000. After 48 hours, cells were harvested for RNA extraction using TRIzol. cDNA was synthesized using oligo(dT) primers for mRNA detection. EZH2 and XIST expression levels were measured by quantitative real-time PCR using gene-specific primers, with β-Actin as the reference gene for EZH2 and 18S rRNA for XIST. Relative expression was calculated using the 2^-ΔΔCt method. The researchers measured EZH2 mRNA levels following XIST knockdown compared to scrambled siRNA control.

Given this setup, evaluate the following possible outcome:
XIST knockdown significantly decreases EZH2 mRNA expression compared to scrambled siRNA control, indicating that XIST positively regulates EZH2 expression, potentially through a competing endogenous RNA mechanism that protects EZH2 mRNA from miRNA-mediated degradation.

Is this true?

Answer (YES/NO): YES